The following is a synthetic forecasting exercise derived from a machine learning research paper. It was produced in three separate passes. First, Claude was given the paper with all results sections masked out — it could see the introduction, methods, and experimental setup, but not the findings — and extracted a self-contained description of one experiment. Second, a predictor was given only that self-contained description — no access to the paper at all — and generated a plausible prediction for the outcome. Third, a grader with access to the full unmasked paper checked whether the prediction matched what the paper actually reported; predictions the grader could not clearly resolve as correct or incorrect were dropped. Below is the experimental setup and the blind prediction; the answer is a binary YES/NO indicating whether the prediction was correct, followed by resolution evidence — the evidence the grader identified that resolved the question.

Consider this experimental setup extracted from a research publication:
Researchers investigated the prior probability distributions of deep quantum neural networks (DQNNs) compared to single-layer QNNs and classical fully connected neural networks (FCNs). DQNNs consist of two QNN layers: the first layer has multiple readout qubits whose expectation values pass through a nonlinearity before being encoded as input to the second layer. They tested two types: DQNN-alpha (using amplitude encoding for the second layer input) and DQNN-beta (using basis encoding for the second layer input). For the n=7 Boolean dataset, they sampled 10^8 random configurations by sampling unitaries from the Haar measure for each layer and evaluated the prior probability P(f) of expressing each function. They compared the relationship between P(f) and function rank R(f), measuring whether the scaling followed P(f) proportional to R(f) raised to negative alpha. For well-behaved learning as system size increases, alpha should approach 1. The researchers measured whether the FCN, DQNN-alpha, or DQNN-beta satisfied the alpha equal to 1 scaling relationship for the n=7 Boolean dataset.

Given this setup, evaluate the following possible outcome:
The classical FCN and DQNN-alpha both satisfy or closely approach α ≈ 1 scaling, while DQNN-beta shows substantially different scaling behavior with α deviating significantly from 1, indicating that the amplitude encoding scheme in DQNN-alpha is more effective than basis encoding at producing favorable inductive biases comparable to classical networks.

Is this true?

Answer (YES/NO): NO